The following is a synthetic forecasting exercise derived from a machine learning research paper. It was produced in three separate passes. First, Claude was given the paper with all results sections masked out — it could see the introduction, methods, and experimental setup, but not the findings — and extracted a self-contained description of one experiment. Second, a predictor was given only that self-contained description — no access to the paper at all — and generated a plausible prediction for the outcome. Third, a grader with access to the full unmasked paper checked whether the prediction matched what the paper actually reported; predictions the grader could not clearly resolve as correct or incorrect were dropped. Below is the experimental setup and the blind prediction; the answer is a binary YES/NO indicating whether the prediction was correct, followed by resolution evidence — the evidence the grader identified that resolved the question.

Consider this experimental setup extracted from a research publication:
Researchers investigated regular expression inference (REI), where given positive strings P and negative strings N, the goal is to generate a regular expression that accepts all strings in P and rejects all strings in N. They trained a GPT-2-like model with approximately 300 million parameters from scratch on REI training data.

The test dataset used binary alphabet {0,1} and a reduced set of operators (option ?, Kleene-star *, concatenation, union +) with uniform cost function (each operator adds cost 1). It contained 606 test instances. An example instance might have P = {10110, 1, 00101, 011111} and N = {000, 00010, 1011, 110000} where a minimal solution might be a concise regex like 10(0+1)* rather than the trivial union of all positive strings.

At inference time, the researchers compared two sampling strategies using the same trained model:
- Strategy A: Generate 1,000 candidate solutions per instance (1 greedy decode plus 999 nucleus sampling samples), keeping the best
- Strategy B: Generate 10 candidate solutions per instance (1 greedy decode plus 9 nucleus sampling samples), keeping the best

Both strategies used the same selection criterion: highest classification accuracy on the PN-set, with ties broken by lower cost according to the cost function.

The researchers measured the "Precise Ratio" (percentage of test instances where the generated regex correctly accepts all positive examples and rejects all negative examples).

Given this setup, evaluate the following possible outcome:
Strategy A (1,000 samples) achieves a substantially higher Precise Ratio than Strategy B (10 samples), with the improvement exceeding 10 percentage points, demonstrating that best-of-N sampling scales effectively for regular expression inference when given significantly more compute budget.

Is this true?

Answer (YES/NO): NO